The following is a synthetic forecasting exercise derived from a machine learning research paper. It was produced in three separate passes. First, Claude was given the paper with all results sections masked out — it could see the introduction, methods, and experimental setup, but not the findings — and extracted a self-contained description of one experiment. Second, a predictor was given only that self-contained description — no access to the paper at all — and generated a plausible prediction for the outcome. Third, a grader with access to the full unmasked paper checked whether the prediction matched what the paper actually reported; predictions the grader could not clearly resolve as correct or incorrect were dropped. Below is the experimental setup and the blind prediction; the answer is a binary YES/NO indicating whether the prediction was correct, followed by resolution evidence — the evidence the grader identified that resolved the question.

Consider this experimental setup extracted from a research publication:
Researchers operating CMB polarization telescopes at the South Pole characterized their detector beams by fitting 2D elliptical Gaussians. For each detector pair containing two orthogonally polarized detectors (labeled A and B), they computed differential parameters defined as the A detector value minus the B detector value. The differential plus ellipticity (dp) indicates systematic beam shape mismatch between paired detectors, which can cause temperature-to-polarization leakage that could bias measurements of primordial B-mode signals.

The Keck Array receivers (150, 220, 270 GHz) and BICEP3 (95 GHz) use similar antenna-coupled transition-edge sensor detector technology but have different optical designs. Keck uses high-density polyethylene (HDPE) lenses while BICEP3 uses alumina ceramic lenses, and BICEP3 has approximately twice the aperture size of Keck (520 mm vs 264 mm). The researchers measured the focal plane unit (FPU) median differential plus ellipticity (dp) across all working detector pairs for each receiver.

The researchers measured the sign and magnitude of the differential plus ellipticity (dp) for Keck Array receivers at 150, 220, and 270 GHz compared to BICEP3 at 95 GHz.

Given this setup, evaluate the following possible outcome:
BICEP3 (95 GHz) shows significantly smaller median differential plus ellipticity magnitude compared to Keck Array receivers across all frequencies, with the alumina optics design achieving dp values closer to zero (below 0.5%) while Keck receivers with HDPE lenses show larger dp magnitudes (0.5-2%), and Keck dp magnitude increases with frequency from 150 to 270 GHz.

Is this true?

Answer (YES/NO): NO